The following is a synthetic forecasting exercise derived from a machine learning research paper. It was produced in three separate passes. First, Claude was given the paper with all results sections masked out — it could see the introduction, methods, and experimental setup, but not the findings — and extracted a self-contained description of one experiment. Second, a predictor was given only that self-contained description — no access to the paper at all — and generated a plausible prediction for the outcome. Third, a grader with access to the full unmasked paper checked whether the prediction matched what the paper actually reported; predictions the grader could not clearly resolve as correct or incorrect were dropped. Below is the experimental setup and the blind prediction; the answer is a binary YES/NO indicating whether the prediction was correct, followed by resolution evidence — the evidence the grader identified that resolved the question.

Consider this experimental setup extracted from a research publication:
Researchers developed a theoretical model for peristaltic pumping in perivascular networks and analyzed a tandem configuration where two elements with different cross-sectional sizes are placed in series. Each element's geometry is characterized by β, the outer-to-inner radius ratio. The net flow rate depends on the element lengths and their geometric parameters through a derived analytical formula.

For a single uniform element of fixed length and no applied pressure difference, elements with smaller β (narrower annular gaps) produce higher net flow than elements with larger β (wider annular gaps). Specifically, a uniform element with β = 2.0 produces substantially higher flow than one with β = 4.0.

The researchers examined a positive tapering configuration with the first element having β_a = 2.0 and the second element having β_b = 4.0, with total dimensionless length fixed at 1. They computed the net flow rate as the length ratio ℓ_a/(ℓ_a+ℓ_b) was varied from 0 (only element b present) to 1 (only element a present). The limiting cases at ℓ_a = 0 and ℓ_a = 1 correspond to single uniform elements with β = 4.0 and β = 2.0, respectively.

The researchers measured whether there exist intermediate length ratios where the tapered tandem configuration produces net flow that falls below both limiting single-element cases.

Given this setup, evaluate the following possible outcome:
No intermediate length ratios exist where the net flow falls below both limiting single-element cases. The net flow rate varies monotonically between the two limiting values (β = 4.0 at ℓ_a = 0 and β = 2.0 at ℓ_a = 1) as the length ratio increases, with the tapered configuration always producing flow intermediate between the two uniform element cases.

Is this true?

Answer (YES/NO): NO